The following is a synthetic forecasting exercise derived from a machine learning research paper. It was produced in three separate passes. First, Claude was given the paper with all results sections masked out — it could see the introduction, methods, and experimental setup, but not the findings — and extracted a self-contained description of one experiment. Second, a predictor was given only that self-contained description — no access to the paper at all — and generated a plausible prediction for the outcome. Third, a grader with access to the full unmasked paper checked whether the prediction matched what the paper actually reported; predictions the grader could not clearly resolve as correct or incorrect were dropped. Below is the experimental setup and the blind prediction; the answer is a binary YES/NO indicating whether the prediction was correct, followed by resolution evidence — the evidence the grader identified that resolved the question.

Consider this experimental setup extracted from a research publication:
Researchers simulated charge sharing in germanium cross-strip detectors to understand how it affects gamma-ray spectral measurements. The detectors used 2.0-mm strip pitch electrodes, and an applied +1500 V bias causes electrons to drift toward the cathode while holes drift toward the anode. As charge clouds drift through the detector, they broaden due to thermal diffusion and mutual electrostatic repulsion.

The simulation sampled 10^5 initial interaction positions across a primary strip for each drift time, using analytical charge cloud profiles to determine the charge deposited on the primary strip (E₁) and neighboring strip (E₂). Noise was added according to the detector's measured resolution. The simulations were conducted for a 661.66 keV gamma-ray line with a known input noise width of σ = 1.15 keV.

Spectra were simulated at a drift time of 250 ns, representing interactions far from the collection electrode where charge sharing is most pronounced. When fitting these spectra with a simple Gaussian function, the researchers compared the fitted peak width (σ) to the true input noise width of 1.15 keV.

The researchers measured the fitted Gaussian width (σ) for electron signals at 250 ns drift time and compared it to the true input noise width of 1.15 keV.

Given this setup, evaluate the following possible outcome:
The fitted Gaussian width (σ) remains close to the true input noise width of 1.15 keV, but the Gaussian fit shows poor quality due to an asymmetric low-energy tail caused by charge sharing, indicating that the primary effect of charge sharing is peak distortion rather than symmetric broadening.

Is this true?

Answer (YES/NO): NO